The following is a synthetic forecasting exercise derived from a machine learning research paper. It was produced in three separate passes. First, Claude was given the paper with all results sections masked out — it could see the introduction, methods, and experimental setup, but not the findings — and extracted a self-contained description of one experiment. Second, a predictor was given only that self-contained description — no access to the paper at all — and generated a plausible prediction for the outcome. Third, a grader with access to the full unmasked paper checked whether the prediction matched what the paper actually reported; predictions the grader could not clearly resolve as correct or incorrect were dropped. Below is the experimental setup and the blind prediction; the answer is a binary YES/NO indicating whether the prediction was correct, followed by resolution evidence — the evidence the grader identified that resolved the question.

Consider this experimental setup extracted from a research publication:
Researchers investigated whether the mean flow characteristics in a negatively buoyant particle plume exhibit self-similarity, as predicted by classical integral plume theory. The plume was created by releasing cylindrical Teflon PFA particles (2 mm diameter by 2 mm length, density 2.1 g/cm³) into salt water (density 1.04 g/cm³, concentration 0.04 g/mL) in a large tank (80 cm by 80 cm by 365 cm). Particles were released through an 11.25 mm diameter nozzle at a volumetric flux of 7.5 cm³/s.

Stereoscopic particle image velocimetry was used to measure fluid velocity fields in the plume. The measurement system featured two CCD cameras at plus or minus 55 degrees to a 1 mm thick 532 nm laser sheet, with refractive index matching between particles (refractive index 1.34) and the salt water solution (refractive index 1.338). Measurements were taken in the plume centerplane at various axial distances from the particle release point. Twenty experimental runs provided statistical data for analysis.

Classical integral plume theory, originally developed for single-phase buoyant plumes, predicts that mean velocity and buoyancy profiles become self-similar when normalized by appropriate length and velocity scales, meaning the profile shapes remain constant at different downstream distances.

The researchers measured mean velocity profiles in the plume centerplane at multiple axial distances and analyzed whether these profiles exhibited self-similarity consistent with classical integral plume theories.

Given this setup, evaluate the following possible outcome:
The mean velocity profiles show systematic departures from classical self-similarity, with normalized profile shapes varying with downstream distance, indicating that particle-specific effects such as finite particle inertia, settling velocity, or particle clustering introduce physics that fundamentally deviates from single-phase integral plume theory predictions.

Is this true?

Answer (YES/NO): NO